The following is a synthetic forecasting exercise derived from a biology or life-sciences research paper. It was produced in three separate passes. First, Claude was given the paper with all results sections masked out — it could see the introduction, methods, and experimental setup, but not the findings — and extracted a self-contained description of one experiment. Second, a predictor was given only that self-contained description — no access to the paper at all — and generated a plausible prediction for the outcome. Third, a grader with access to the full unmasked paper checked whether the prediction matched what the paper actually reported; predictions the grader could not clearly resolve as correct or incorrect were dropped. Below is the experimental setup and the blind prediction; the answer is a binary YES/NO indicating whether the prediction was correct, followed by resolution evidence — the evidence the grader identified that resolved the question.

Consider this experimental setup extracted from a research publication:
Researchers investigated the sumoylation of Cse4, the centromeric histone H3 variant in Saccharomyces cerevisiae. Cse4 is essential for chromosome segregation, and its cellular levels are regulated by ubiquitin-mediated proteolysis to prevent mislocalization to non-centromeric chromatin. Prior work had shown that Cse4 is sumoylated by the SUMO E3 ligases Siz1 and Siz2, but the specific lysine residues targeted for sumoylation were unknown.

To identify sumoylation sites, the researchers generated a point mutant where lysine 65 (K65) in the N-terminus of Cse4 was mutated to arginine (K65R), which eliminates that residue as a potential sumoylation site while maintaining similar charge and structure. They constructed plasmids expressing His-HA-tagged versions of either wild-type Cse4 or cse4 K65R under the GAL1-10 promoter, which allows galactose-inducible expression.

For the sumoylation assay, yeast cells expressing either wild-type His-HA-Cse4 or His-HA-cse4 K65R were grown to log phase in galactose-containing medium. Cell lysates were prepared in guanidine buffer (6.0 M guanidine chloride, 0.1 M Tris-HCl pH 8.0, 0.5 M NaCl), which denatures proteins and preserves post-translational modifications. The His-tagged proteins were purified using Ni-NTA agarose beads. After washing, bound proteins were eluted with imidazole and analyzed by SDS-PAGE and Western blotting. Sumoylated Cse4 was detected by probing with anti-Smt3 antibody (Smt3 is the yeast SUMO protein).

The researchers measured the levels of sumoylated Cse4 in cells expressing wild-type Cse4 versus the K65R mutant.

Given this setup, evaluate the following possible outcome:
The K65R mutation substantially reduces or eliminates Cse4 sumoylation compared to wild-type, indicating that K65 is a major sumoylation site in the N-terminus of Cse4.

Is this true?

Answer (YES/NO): YES